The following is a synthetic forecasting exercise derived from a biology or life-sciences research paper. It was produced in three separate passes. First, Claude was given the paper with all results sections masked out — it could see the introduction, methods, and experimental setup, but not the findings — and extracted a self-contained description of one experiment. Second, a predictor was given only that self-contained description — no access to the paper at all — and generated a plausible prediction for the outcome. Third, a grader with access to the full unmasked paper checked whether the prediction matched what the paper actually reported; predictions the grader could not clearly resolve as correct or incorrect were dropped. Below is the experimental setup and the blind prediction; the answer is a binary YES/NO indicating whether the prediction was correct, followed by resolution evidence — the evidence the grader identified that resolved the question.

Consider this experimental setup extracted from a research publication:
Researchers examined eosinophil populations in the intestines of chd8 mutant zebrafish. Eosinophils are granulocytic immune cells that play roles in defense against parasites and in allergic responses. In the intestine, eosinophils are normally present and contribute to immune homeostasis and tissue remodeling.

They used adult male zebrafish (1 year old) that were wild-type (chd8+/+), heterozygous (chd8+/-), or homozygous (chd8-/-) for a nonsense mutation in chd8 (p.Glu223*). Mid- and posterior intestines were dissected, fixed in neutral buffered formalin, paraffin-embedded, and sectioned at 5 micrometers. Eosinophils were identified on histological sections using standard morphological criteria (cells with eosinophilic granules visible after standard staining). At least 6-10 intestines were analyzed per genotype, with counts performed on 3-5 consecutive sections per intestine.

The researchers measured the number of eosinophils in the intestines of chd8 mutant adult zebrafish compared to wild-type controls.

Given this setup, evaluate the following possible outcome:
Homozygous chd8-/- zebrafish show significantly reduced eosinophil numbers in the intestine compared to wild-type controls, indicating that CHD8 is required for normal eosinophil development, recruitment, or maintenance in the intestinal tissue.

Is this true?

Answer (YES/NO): YES